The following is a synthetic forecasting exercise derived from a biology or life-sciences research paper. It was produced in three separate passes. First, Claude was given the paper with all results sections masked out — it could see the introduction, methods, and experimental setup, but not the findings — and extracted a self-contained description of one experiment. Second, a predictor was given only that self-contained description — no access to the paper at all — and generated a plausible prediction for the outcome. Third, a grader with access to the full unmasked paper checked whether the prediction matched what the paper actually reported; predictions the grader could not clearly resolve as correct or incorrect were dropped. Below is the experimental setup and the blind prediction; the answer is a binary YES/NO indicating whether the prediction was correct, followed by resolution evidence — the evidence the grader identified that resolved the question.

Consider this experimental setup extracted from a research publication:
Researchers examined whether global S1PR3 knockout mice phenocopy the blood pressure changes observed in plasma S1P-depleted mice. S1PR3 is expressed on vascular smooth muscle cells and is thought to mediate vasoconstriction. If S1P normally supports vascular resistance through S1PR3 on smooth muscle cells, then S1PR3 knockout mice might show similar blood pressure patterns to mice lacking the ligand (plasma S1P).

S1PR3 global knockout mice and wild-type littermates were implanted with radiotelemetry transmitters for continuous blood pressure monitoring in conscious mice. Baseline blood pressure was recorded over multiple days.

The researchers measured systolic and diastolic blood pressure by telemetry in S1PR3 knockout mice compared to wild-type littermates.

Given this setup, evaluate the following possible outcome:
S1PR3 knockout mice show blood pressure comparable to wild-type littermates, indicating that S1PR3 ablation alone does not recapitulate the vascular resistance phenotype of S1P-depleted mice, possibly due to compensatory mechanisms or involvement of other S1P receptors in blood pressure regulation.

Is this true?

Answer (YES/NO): YES